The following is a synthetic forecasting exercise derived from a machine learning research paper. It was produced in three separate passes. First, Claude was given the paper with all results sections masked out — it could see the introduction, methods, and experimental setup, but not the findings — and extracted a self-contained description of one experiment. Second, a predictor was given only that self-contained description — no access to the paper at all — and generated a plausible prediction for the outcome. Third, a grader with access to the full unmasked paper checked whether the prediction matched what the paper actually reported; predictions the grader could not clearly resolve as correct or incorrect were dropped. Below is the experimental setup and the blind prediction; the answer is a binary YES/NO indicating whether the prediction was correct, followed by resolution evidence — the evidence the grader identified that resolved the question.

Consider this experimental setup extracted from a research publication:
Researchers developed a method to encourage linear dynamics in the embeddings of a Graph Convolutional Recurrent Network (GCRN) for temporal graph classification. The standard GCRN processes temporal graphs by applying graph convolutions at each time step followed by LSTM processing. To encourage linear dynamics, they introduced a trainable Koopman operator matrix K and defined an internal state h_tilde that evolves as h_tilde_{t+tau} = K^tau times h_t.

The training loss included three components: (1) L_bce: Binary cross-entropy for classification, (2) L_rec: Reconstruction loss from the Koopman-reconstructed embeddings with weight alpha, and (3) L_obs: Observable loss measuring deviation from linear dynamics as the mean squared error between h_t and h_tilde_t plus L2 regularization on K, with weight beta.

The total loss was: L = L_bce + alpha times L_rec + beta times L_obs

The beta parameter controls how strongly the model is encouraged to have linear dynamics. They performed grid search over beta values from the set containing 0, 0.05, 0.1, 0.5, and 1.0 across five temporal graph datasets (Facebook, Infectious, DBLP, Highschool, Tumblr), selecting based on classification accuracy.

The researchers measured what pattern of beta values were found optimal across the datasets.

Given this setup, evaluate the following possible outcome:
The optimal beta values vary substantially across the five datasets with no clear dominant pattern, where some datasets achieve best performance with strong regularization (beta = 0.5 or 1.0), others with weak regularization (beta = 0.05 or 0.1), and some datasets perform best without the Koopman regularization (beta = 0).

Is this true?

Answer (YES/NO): NO